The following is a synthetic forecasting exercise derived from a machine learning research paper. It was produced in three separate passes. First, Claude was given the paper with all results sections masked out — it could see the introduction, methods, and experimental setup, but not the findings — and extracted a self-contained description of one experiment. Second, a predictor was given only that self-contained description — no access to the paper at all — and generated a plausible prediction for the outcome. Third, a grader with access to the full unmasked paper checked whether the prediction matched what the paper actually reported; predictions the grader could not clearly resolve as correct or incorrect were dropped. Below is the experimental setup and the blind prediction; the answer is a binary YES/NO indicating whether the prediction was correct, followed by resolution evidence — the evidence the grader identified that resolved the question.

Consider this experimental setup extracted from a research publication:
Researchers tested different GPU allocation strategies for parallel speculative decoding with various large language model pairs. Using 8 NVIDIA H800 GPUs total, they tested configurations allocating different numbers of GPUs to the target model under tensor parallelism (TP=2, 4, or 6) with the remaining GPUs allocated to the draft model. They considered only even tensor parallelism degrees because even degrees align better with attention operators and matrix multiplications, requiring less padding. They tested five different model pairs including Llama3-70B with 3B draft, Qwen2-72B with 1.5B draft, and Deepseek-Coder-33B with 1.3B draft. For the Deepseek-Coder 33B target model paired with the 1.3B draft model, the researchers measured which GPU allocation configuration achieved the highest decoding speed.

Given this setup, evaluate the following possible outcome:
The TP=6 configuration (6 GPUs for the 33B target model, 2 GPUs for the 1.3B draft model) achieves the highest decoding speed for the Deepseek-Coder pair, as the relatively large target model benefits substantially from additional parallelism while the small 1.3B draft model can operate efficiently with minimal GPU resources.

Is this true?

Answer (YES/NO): YES